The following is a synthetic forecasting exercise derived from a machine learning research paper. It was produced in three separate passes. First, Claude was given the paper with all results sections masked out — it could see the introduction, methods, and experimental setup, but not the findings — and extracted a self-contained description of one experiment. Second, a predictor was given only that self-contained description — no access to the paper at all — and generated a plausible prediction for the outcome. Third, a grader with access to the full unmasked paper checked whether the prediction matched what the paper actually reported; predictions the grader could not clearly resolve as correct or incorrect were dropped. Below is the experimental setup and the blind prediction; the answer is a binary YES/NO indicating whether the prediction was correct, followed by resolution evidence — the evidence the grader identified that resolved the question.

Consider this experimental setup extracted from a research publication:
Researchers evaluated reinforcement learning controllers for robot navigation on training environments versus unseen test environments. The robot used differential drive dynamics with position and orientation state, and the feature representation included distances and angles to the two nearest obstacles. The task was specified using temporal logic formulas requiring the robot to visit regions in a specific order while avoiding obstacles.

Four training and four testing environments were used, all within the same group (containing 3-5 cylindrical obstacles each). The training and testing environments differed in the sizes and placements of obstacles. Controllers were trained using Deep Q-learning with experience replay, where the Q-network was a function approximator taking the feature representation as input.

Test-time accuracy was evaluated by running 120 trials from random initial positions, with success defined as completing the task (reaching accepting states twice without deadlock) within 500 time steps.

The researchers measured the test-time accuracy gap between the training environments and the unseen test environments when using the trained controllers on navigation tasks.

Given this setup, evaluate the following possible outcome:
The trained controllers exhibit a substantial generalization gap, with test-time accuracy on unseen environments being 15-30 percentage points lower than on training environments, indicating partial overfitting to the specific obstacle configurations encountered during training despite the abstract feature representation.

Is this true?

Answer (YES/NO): NO